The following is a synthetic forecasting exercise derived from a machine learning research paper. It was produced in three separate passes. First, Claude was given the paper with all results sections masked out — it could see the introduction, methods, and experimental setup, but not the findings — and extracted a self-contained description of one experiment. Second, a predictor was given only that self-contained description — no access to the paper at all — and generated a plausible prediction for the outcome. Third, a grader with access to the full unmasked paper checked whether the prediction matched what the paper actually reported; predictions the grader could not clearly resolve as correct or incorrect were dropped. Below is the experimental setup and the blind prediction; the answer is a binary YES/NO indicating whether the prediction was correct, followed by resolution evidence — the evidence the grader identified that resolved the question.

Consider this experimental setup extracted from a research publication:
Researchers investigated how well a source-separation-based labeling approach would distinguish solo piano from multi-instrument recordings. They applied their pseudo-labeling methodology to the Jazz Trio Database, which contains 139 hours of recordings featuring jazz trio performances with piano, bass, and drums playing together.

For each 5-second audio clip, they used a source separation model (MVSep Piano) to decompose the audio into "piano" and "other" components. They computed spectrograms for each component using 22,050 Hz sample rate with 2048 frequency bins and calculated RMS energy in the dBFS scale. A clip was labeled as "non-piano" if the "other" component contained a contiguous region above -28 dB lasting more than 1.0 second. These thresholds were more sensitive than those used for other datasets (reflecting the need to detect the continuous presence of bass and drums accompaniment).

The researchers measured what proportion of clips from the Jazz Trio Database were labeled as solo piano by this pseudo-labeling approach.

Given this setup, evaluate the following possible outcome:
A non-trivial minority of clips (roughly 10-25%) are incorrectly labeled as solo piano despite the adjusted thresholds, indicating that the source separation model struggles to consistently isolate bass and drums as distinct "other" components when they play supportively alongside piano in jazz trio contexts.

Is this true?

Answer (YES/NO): NO